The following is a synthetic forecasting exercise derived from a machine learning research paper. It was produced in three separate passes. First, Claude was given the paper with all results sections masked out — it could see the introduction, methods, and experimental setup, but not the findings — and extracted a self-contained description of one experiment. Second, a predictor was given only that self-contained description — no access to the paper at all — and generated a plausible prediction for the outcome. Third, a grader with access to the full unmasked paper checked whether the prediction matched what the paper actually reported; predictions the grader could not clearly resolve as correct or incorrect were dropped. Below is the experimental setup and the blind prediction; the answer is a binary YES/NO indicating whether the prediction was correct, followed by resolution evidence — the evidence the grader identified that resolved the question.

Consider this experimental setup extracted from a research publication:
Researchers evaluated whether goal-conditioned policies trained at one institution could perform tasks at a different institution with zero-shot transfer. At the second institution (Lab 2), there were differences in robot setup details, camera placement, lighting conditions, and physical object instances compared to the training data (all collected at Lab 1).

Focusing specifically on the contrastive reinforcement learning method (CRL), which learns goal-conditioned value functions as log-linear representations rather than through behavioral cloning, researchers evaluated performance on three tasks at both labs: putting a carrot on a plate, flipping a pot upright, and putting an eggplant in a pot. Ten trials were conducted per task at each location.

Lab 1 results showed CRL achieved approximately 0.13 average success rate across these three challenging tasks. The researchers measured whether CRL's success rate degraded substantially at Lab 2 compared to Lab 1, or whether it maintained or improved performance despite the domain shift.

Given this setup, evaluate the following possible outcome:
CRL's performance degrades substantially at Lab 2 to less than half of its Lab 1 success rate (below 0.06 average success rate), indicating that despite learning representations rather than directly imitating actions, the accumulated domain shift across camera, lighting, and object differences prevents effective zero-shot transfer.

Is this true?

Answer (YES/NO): NO